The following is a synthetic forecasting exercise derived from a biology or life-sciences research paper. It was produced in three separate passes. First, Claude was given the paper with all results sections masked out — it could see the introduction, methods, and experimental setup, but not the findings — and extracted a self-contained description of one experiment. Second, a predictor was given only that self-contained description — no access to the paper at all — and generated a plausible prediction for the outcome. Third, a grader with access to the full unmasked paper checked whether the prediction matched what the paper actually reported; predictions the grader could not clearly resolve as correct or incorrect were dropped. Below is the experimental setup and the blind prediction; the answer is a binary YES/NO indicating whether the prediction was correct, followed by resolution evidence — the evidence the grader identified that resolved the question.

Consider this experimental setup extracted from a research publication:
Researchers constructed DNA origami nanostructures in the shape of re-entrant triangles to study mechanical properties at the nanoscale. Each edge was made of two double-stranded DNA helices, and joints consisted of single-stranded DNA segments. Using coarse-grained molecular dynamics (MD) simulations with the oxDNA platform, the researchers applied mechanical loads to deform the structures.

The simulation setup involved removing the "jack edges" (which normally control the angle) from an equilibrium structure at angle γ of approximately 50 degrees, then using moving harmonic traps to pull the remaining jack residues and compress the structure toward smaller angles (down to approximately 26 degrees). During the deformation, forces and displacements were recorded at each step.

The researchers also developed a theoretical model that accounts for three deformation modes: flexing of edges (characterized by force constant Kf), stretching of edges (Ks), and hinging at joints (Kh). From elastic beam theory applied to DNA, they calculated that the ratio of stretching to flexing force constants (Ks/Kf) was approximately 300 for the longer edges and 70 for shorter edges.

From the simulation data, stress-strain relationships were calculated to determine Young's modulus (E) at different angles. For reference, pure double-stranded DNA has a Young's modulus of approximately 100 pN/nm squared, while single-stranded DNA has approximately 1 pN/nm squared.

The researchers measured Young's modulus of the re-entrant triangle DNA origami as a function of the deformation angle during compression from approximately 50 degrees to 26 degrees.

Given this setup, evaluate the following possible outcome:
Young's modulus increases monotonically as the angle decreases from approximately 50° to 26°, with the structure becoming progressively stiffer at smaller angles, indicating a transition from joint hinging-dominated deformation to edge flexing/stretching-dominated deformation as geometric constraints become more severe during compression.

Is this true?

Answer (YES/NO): YES